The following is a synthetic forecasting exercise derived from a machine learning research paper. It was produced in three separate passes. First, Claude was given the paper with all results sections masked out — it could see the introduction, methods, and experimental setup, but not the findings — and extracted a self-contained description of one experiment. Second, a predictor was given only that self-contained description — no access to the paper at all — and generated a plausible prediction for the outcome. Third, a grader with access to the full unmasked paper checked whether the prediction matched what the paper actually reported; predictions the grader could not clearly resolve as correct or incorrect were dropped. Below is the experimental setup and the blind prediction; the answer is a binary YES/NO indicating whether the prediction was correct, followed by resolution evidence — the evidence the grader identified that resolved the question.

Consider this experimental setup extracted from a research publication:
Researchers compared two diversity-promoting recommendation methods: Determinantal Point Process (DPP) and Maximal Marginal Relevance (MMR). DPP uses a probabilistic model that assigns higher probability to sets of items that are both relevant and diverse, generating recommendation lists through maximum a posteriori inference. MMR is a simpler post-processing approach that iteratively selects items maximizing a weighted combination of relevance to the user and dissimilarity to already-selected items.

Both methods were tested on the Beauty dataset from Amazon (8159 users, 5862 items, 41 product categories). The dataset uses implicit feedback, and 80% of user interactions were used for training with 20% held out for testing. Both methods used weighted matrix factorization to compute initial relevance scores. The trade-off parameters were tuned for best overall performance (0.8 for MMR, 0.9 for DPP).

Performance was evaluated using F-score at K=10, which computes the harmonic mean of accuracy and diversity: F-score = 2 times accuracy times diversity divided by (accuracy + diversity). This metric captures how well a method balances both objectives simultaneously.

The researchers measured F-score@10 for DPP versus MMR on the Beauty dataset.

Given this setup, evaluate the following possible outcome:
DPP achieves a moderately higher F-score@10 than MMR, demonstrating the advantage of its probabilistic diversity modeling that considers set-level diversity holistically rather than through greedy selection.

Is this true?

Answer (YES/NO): NO